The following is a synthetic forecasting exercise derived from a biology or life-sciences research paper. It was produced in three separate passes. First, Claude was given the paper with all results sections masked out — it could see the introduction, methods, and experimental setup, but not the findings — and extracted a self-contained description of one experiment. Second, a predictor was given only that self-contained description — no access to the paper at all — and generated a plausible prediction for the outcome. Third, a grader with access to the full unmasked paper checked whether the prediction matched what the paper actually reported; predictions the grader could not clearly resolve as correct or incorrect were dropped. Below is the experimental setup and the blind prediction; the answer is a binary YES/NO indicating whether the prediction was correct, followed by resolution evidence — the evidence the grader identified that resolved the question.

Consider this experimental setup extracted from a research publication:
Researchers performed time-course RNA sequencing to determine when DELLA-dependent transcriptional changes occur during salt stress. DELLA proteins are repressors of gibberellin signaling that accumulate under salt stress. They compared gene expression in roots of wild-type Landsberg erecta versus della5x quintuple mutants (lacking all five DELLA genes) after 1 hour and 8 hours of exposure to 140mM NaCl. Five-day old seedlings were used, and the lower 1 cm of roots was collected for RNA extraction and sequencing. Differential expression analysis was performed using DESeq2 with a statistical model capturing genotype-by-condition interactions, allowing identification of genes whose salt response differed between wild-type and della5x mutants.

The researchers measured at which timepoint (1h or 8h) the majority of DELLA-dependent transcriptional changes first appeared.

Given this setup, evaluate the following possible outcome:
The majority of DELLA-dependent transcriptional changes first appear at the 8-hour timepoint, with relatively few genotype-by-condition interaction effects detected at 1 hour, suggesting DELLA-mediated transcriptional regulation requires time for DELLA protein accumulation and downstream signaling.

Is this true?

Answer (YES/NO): YES